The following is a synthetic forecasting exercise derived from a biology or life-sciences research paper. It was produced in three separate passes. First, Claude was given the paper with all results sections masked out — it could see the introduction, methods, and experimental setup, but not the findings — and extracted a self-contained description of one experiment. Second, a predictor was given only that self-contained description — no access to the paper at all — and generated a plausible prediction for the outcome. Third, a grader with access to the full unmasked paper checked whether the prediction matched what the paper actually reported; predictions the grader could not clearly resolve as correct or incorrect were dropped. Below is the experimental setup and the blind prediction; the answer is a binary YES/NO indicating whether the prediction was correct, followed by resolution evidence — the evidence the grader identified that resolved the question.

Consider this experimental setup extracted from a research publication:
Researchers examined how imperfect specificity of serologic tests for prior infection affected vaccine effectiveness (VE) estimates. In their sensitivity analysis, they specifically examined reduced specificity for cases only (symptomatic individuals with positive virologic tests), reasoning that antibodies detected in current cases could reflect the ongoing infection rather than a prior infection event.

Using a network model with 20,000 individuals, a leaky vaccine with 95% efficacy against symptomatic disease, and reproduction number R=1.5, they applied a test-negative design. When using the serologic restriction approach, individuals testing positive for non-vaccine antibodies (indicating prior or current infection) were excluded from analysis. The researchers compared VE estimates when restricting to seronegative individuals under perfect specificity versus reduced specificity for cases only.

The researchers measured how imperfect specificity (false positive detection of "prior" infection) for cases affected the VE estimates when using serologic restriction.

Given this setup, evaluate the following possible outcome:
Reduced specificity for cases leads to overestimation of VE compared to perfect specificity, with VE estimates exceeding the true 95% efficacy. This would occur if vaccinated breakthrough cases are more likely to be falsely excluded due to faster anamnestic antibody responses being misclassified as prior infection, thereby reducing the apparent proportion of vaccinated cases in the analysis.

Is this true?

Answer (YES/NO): NO